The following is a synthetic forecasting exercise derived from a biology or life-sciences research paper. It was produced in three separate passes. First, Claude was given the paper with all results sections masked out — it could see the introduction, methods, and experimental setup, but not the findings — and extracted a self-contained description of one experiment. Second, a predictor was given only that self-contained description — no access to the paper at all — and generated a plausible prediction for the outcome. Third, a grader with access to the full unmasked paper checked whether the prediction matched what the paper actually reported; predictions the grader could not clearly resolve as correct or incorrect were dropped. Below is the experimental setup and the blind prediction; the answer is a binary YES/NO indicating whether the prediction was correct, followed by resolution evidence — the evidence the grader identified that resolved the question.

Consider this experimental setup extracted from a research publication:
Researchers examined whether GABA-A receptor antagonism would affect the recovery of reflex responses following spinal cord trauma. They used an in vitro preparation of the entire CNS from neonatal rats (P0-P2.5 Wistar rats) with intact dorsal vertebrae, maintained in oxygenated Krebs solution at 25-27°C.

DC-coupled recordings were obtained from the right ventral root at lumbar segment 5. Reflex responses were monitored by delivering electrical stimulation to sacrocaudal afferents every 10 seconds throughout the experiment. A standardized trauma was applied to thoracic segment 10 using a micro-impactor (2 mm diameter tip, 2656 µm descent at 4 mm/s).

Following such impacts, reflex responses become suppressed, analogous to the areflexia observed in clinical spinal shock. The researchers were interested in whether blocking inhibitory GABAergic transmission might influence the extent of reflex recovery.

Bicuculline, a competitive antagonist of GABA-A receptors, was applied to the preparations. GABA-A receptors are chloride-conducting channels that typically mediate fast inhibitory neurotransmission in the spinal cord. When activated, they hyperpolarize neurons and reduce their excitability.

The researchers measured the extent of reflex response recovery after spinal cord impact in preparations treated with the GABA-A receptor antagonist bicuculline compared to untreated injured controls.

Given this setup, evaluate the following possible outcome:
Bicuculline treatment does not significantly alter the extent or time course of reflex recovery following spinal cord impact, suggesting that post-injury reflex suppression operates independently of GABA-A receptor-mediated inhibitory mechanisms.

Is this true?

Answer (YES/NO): NO